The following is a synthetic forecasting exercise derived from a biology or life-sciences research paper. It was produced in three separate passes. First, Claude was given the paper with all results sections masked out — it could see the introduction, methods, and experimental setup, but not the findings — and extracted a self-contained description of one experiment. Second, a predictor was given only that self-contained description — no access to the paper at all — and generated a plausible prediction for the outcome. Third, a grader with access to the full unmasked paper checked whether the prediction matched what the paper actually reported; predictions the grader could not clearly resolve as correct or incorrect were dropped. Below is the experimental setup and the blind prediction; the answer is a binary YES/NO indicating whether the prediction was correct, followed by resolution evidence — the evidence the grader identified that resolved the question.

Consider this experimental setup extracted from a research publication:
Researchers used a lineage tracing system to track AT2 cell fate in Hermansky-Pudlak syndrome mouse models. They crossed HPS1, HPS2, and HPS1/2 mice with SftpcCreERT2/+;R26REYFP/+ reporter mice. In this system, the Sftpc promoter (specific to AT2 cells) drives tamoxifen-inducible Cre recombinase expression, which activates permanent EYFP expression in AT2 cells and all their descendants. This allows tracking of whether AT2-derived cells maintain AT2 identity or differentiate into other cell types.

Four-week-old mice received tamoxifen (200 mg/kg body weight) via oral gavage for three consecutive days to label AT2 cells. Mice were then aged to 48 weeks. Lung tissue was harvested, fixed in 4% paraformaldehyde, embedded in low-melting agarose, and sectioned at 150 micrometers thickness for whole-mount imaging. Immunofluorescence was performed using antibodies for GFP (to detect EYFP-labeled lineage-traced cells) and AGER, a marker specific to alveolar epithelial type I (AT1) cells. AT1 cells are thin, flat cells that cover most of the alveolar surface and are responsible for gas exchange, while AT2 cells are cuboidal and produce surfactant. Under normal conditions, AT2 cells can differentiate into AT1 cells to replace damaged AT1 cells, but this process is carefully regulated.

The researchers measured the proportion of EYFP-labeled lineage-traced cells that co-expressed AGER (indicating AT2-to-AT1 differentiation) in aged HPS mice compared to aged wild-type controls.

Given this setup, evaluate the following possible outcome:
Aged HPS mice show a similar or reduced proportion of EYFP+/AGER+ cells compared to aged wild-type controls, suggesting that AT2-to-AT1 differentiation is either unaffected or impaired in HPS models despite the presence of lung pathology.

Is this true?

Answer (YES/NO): NO